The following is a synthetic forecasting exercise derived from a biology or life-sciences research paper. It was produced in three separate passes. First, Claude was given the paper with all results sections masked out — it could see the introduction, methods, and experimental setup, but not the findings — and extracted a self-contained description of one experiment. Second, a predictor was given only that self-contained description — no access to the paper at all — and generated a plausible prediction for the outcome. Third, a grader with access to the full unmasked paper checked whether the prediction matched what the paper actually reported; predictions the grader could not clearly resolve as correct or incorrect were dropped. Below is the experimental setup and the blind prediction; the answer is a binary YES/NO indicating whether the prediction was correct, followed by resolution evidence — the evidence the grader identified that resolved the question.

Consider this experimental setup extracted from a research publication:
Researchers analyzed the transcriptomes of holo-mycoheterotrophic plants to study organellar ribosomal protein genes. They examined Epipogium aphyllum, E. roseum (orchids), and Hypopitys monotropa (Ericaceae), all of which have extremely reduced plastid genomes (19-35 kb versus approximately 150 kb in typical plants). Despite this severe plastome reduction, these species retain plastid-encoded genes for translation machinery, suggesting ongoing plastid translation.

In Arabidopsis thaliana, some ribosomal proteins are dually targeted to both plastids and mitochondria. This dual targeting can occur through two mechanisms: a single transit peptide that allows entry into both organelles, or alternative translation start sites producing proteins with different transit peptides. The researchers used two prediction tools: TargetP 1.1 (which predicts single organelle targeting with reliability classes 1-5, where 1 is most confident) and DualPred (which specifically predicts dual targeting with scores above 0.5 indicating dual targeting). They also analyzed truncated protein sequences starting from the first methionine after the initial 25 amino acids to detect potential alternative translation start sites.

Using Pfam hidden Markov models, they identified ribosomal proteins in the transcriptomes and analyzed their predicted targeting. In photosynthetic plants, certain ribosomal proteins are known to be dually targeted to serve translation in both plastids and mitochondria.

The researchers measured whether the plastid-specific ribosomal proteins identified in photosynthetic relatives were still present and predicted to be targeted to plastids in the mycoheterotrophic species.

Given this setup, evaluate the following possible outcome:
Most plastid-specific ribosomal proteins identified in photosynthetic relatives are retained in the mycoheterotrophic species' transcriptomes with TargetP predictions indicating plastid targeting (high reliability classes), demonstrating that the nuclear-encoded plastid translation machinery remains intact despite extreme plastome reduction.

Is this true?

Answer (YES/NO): NO